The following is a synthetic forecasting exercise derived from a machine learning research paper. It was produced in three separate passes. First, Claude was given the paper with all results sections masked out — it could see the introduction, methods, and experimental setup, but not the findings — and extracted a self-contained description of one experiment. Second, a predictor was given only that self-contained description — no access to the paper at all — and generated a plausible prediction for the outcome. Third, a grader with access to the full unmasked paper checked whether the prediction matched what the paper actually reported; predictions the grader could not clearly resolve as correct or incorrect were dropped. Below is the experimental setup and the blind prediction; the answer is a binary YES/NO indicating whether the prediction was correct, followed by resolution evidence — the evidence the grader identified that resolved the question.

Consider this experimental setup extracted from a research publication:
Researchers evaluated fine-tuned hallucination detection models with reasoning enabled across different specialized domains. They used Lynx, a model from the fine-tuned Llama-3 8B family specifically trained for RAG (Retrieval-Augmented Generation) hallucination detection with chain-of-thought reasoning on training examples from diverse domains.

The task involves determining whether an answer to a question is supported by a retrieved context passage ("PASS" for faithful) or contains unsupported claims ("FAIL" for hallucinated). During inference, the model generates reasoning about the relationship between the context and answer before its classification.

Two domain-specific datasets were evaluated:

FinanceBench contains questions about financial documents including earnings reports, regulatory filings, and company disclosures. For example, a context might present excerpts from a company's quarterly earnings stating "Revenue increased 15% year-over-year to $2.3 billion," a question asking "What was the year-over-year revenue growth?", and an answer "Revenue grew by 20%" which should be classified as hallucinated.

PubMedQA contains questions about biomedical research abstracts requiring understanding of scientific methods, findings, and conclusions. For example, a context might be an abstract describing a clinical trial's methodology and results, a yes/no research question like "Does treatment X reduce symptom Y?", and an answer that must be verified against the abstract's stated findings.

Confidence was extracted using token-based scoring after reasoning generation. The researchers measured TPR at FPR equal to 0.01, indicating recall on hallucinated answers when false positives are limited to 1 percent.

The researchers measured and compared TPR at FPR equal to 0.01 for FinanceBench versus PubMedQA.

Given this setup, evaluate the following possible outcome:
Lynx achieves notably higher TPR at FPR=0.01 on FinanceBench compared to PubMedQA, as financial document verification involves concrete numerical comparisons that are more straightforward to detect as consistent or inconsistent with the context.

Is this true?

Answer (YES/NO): NO